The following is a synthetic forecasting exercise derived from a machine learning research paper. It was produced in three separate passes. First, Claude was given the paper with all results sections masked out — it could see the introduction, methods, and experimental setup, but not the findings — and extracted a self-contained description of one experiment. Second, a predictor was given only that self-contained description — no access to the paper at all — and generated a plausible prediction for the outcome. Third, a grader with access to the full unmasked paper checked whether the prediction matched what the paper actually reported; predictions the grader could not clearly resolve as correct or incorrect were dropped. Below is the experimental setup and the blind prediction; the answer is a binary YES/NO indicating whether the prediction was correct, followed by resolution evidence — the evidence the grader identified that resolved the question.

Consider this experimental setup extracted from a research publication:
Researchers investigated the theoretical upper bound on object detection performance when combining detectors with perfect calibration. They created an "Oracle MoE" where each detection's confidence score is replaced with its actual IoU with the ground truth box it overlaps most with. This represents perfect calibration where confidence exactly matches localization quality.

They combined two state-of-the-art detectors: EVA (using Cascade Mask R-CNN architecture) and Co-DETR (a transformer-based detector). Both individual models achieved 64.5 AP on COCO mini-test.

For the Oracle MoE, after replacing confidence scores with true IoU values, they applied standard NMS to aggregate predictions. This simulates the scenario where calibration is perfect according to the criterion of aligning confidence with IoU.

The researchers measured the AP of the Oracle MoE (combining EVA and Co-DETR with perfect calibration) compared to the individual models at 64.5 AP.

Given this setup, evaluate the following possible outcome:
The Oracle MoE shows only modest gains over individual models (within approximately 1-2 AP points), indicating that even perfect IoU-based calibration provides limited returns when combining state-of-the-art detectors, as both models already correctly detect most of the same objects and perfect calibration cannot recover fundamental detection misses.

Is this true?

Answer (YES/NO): NO